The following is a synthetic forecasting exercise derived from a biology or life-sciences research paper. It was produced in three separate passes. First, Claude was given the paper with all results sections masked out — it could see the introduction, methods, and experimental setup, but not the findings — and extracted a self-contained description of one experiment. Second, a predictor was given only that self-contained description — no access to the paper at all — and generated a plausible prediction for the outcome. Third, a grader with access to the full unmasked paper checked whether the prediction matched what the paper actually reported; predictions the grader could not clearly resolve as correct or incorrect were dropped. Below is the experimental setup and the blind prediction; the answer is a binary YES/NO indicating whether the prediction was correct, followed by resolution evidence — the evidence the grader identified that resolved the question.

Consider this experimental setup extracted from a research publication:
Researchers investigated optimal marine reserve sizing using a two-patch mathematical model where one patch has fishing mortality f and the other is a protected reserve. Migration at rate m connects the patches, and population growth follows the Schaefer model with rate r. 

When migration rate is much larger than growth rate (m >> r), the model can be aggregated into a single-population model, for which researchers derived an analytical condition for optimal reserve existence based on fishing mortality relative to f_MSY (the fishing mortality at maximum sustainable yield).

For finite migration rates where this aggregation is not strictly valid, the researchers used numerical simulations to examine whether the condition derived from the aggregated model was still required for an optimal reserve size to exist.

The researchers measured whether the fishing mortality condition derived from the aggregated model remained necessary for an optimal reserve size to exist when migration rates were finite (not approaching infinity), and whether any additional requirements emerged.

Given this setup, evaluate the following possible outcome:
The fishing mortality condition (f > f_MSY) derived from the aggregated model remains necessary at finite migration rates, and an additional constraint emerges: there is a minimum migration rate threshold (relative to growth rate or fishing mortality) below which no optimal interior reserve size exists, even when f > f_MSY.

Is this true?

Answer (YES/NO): YES